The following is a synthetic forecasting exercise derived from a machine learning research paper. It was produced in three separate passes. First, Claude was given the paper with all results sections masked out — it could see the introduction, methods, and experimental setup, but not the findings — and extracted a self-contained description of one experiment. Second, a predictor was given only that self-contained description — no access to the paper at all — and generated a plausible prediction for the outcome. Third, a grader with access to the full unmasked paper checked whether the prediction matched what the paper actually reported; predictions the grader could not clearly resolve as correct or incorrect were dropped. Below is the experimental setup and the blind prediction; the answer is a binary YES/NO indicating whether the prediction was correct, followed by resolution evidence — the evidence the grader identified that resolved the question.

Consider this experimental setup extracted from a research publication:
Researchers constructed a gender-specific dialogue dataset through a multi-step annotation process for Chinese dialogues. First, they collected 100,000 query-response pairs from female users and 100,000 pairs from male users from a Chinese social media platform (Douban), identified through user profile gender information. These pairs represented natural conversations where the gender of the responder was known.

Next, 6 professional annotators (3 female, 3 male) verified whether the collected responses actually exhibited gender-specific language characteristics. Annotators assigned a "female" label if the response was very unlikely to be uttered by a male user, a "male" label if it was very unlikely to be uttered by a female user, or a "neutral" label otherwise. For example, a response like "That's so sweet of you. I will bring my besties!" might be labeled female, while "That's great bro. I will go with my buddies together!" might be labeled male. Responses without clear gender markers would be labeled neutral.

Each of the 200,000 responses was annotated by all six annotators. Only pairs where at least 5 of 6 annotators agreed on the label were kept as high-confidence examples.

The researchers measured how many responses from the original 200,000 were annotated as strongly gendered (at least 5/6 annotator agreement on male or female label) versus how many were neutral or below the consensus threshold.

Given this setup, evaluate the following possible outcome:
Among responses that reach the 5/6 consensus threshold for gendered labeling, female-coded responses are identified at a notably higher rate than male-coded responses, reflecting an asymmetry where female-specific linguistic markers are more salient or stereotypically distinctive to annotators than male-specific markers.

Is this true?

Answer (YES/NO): YES